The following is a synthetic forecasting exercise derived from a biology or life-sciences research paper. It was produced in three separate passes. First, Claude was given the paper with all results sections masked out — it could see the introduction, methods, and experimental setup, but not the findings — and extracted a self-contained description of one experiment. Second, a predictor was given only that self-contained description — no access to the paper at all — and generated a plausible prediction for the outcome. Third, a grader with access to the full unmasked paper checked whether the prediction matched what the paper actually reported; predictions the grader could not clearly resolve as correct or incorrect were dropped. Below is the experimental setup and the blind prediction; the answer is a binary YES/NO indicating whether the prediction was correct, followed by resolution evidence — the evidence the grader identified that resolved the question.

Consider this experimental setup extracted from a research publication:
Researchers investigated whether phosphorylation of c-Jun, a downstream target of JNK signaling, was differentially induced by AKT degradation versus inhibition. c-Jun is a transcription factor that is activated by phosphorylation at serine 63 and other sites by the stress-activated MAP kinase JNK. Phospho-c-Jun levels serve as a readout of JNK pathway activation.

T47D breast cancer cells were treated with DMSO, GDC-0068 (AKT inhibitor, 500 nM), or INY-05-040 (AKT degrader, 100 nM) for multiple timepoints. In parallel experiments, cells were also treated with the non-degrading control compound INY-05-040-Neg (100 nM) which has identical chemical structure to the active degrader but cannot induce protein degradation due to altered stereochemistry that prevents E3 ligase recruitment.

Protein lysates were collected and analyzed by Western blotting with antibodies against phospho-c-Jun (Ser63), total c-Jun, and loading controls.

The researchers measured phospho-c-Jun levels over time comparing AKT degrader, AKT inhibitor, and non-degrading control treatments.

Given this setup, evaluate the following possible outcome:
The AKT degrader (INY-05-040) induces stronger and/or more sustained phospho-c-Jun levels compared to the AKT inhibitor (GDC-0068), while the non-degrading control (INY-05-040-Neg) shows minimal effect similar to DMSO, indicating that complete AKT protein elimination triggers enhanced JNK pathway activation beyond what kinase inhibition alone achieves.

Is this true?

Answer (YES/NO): YES